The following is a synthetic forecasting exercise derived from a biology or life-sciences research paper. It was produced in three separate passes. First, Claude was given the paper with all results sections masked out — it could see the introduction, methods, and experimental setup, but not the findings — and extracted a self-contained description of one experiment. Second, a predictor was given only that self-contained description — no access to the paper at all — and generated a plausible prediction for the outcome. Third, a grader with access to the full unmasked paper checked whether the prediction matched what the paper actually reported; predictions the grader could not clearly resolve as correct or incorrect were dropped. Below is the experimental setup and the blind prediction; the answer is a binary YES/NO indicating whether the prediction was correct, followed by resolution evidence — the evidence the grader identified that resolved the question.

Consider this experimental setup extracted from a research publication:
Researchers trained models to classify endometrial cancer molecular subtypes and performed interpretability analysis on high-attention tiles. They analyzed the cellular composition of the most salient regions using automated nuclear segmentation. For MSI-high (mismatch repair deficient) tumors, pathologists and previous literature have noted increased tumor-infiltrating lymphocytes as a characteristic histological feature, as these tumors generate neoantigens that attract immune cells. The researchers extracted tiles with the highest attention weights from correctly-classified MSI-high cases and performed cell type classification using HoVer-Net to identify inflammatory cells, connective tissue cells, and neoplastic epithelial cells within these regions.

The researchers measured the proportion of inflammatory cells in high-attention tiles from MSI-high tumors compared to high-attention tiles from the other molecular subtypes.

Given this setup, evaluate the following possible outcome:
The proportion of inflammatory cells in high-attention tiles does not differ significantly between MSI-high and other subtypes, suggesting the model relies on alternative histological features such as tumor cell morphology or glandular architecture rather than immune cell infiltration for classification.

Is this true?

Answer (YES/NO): NO